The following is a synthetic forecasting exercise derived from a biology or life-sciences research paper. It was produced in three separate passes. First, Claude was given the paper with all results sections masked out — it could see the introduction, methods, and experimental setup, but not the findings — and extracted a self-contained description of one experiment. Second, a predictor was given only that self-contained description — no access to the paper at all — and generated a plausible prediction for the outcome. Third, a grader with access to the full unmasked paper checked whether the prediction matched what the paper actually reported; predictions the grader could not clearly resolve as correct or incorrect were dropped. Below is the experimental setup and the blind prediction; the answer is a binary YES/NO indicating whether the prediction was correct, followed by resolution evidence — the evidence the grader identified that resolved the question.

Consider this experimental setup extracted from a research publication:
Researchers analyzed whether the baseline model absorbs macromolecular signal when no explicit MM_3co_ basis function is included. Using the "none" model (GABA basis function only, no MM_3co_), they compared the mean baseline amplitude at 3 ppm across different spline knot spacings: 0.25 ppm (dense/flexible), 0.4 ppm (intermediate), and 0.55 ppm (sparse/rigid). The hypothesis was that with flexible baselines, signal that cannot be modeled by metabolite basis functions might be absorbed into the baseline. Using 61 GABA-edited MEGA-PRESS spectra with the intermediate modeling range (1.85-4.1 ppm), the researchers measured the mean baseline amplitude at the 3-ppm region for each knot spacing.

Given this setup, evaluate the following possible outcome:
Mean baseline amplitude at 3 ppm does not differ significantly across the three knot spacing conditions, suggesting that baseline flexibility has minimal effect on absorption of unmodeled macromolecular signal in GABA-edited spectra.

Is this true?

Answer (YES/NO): NO